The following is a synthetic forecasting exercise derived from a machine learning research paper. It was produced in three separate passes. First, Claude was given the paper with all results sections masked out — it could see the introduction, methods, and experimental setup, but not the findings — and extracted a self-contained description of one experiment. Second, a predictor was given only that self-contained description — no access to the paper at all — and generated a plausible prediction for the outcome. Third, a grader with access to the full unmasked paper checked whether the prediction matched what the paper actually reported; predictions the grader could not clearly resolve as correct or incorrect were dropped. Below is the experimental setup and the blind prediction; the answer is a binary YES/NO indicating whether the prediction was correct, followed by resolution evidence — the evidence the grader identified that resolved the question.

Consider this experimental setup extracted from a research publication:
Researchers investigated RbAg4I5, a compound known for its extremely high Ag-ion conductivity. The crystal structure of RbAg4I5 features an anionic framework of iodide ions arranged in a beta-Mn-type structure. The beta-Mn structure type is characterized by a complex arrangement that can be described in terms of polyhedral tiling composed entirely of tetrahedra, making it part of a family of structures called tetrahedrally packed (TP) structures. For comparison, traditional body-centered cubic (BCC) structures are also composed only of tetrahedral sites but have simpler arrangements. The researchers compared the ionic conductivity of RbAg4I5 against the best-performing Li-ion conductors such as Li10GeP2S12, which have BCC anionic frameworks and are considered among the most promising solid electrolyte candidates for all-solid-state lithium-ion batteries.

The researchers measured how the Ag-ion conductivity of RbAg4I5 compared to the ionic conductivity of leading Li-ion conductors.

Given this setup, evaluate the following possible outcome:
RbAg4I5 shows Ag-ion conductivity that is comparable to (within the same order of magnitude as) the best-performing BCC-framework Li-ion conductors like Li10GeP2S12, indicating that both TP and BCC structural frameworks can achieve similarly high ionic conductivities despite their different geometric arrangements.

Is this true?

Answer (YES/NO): NO